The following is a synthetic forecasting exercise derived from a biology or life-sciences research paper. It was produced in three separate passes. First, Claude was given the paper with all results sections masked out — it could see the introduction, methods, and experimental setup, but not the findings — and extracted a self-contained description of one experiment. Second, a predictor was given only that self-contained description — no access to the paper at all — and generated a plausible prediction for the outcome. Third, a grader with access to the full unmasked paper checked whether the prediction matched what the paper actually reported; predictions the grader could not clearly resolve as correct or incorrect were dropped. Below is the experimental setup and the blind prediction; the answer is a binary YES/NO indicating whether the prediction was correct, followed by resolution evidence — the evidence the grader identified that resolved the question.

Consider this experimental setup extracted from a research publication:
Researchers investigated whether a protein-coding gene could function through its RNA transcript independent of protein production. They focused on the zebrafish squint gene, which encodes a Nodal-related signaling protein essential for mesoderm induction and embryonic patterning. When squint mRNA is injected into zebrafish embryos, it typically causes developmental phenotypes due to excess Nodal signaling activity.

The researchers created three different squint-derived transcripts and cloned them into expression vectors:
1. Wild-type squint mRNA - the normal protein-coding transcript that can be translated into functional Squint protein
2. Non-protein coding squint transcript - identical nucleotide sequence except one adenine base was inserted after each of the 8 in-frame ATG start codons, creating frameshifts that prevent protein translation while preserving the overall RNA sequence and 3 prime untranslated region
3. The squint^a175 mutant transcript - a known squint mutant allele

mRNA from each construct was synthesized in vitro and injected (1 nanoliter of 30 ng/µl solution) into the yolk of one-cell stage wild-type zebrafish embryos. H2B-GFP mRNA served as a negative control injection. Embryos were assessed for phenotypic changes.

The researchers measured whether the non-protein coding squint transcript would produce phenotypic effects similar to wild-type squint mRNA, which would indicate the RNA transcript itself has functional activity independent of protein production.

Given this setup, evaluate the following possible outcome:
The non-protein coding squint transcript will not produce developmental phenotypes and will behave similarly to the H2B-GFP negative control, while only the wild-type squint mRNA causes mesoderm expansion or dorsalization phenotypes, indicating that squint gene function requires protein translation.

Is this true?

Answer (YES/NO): YES